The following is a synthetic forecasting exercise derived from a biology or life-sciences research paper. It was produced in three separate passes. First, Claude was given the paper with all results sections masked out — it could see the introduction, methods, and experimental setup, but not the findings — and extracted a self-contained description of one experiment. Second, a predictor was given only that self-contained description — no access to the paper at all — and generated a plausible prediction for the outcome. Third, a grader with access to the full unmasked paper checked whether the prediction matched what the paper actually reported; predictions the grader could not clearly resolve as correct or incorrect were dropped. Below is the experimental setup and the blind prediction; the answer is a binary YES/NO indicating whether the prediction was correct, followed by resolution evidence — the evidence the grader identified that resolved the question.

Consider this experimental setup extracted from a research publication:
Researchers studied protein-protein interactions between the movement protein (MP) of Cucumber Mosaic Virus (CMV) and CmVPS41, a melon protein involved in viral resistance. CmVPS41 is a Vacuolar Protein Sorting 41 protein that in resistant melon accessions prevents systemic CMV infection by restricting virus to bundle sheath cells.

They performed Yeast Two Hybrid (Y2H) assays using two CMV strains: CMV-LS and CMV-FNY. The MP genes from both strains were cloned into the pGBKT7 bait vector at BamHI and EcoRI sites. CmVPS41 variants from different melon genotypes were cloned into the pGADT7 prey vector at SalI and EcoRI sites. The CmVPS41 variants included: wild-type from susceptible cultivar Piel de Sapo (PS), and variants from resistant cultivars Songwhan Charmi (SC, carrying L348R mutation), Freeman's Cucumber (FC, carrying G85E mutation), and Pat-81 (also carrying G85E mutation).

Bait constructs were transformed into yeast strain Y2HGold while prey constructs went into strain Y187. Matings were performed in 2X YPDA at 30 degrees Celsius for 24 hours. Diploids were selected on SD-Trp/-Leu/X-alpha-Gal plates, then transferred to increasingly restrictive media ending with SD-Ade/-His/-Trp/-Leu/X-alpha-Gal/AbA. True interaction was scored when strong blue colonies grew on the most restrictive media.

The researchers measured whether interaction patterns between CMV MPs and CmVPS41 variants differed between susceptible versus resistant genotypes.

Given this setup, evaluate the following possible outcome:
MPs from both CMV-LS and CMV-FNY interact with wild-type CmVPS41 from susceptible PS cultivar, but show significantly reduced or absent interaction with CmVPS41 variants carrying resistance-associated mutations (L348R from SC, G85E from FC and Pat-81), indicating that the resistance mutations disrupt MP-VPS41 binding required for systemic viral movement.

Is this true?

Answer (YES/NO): NO